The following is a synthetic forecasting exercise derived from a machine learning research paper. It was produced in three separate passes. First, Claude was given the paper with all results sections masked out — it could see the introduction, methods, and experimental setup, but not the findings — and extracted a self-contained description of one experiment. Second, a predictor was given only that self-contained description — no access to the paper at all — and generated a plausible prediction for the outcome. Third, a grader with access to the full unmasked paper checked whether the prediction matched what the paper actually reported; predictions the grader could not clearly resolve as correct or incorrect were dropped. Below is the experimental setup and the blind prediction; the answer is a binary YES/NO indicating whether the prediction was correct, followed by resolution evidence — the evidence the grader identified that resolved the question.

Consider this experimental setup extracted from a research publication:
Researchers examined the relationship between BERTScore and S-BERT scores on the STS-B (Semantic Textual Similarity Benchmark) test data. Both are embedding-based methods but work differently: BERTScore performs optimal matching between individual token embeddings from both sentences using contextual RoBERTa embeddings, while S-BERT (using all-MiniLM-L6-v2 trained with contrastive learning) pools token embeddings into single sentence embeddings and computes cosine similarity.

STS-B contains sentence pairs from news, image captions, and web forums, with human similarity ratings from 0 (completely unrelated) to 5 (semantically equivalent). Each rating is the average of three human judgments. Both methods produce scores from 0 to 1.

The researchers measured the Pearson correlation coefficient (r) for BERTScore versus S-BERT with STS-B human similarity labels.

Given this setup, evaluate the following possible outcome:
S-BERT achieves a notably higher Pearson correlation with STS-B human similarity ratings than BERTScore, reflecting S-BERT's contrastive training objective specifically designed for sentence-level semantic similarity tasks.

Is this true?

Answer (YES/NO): YES